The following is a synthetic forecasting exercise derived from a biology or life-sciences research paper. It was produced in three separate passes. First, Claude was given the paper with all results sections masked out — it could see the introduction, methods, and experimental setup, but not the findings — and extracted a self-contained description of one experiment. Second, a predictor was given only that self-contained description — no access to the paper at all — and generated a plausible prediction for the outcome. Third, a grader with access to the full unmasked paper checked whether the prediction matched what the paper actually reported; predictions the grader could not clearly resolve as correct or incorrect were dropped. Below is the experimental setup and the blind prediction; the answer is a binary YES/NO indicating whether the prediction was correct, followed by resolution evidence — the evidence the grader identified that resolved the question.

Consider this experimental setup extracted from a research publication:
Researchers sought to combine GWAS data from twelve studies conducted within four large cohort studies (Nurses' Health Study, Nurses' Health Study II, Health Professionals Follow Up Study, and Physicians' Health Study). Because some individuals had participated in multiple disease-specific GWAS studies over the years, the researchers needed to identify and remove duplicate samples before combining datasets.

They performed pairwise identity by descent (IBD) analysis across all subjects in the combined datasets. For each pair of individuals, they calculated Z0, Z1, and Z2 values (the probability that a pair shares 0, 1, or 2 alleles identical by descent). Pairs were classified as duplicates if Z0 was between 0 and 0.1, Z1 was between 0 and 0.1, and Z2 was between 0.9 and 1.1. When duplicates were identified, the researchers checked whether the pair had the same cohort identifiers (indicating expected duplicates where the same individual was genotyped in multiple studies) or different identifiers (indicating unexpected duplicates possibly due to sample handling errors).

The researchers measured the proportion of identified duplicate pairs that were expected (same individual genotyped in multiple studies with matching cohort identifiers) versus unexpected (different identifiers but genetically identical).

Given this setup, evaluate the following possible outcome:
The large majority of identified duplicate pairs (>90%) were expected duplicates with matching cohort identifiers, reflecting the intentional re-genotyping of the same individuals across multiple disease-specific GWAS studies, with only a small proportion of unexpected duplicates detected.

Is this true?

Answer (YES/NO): YES